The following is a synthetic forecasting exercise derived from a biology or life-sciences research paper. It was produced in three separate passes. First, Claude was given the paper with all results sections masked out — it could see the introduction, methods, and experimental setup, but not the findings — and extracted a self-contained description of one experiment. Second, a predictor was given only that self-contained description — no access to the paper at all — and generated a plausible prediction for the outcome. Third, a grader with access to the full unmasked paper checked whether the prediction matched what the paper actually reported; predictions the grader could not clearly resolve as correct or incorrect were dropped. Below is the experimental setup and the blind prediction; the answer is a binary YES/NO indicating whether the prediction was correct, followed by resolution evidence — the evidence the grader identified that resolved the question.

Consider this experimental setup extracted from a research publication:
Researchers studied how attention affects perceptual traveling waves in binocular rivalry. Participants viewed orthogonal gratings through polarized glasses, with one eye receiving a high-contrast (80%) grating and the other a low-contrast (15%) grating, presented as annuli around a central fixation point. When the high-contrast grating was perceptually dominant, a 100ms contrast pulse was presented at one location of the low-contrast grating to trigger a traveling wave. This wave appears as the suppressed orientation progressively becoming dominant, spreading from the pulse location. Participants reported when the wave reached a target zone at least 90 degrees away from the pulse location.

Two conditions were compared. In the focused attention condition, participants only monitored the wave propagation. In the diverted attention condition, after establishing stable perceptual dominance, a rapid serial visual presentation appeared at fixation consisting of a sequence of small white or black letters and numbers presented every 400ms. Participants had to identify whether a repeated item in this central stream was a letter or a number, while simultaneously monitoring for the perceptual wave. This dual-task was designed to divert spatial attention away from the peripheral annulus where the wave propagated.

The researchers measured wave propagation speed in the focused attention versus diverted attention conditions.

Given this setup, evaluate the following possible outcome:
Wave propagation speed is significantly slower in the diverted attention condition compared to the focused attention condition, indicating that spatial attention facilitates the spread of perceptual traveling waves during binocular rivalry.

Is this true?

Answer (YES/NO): NO